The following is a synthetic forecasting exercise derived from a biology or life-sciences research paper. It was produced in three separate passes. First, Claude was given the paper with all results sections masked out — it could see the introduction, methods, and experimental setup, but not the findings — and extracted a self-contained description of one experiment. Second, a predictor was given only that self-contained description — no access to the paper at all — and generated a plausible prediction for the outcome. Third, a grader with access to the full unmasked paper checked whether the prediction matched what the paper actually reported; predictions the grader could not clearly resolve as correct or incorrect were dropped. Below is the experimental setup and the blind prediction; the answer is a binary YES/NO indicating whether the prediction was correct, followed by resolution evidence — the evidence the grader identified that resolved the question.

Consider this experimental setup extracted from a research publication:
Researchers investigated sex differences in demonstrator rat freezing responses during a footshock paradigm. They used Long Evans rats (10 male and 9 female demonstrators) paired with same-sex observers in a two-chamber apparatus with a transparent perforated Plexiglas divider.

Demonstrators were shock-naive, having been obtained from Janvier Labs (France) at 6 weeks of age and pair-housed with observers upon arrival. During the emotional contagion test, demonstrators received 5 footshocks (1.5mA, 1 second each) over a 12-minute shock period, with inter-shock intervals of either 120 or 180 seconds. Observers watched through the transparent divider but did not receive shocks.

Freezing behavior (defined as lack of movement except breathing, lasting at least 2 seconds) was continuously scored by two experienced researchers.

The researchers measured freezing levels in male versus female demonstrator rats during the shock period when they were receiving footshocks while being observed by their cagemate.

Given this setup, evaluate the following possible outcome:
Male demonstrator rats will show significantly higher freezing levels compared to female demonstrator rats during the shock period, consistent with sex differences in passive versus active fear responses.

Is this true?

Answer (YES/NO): YES